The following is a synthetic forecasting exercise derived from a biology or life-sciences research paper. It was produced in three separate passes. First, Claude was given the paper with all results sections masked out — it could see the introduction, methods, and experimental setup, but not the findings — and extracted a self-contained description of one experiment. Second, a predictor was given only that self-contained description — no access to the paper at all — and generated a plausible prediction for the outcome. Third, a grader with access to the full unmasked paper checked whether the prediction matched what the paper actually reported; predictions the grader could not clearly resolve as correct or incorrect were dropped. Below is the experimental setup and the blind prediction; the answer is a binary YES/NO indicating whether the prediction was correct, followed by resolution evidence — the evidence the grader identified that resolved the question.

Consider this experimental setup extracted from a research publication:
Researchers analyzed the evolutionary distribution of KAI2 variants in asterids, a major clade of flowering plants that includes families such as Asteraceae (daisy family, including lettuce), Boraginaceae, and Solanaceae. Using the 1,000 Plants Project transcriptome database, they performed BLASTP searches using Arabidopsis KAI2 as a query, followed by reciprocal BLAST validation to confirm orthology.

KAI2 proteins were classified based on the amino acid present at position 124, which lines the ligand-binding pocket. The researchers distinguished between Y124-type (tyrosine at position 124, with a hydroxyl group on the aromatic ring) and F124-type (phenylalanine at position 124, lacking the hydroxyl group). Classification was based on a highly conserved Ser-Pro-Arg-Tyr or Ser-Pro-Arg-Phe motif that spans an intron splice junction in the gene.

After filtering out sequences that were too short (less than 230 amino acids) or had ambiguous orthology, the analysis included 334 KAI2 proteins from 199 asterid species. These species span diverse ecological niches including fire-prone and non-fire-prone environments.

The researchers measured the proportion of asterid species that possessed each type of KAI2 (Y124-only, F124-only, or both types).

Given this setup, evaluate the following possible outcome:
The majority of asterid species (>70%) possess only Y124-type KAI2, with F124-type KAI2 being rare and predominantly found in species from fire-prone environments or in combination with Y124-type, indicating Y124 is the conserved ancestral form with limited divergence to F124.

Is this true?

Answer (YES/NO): NO